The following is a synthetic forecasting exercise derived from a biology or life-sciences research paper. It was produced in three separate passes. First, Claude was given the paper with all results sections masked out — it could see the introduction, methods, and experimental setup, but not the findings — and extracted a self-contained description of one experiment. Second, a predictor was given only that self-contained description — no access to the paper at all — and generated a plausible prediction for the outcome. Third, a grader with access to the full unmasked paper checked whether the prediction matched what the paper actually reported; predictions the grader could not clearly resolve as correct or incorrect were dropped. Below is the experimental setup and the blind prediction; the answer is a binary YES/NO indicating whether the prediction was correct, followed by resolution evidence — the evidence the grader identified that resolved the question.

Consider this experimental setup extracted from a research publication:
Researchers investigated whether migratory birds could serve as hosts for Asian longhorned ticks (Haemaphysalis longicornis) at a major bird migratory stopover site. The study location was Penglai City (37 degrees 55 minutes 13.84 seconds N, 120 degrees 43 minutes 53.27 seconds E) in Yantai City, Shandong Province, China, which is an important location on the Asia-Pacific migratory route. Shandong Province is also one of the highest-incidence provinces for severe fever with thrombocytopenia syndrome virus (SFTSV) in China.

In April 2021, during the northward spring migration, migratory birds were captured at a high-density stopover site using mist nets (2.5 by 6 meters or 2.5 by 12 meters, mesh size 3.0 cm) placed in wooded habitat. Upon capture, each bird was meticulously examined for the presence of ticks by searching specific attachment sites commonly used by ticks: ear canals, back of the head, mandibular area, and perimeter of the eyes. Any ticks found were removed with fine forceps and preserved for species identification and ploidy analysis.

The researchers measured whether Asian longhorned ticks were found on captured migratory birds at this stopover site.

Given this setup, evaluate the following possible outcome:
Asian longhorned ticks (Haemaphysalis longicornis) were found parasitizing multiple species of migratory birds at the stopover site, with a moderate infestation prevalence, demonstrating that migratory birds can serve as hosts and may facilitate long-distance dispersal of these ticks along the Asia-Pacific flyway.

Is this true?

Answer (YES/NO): YES